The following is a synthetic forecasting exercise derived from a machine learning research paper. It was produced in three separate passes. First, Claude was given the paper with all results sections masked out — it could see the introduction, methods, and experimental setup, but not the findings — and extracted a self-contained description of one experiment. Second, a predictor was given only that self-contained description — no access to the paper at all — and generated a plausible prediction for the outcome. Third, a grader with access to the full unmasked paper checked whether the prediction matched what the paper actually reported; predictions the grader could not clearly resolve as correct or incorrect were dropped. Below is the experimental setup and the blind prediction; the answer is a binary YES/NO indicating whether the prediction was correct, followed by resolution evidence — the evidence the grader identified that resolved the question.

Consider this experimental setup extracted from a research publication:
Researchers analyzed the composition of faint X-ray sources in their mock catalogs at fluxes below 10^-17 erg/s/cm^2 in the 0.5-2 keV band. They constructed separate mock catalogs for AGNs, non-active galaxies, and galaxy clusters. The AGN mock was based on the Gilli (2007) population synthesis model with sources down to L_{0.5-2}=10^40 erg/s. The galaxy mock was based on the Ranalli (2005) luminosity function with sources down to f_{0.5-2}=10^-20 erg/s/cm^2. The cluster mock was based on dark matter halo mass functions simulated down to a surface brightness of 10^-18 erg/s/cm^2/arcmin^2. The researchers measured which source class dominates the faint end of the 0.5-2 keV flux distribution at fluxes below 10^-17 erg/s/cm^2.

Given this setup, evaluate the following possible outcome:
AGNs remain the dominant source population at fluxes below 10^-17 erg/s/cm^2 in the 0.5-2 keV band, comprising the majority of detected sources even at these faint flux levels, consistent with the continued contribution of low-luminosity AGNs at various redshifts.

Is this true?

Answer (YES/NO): NO